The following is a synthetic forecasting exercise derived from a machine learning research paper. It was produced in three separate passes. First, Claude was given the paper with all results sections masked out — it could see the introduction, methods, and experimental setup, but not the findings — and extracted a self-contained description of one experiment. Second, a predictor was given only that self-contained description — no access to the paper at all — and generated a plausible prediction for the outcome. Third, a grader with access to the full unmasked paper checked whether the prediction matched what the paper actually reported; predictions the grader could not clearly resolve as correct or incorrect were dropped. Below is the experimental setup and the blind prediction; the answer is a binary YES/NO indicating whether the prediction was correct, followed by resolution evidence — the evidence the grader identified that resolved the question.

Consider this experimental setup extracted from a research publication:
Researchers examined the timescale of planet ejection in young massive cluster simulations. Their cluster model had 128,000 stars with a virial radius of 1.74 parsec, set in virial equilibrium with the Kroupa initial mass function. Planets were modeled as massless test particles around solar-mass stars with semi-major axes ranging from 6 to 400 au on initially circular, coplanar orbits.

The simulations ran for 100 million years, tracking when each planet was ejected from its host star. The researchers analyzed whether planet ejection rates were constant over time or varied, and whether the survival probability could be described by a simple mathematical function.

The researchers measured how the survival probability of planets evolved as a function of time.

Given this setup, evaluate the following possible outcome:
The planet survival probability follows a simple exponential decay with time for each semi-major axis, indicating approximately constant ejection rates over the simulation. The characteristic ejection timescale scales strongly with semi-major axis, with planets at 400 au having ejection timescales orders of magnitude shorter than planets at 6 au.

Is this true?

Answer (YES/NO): NO